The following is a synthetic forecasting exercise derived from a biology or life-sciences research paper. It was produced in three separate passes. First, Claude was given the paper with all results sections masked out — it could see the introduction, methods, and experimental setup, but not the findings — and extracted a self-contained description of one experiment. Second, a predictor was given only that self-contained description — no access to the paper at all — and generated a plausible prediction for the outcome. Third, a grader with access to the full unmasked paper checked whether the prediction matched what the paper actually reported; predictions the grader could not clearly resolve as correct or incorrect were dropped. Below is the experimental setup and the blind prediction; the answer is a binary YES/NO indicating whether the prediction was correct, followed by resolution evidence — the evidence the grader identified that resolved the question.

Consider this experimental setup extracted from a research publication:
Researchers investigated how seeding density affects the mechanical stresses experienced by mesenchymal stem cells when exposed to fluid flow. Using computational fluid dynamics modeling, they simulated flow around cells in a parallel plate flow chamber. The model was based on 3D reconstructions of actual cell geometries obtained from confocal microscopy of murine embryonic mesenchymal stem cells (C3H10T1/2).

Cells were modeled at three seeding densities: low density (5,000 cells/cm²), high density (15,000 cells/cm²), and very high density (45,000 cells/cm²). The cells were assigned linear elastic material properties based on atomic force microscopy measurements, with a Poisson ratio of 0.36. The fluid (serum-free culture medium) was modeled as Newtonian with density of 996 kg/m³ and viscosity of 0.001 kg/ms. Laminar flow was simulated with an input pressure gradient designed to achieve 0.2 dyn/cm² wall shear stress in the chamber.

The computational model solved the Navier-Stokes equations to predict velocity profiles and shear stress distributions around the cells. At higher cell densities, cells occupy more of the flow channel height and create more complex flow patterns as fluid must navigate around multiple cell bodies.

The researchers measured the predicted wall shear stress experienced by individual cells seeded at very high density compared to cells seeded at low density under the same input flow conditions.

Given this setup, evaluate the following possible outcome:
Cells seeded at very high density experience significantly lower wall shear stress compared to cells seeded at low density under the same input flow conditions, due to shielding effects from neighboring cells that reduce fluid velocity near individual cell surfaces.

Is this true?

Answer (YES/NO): YES